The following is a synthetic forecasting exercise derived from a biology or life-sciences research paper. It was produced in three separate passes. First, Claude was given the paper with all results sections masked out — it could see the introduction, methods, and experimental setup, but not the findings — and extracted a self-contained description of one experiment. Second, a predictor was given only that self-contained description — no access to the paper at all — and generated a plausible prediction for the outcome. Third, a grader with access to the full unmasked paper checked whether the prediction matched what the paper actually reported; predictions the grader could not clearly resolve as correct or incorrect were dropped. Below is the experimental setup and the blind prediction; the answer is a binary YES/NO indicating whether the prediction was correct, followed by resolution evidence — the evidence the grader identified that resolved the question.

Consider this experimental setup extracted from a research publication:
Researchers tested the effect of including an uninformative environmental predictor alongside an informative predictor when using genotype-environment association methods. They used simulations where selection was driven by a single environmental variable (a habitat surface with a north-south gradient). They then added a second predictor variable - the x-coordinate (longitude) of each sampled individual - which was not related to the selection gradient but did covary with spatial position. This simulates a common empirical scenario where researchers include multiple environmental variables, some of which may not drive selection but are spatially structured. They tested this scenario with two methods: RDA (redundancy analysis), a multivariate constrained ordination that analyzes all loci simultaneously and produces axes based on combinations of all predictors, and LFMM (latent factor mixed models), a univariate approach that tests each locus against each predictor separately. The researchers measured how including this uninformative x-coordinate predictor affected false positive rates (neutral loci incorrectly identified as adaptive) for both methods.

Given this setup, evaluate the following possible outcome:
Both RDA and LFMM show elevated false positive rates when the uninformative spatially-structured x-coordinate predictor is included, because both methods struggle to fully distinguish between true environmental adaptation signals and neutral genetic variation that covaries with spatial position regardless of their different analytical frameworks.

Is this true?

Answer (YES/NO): YES